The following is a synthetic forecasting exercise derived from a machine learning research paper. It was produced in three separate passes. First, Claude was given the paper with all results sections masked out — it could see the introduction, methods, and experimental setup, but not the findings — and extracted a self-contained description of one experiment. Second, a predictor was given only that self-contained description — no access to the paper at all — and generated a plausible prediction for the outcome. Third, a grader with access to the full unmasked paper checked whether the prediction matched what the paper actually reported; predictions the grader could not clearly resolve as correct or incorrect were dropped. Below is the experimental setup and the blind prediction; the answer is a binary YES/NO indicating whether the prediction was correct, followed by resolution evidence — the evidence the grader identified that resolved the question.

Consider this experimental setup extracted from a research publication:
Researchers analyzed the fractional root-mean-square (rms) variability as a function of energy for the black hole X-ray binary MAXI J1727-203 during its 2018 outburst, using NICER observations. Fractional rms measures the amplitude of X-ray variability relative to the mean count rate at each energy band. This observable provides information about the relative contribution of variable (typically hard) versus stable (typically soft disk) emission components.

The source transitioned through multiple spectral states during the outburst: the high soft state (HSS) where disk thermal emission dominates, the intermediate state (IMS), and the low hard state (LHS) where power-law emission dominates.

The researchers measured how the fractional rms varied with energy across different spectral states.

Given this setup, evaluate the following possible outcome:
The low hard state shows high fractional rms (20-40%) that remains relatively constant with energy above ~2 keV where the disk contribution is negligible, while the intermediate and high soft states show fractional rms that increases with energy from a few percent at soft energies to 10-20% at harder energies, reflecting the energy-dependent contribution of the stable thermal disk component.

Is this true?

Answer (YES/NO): YES